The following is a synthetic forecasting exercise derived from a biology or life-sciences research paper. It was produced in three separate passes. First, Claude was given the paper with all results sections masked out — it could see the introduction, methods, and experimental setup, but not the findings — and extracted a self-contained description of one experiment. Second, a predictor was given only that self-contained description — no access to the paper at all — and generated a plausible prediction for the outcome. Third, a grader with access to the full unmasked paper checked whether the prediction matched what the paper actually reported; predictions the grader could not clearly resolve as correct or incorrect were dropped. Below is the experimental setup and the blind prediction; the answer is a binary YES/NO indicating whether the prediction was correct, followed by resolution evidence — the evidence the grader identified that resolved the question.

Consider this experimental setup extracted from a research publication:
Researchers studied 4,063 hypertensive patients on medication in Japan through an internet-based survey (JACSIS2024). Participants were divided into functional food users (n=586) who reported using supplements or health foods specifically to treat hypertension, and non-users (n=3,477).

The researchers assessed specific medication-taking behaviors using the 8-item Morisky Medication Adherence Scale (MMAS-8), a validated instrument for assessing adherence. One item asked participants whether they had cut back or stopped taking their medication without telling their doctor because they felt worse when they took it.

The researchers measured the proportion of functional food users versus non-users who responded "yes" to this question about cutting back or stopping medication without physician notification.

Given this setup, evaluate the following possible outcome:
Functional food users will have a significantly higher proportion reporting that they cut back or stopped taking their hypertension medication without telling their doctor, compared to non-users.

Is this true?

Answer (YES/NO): YES